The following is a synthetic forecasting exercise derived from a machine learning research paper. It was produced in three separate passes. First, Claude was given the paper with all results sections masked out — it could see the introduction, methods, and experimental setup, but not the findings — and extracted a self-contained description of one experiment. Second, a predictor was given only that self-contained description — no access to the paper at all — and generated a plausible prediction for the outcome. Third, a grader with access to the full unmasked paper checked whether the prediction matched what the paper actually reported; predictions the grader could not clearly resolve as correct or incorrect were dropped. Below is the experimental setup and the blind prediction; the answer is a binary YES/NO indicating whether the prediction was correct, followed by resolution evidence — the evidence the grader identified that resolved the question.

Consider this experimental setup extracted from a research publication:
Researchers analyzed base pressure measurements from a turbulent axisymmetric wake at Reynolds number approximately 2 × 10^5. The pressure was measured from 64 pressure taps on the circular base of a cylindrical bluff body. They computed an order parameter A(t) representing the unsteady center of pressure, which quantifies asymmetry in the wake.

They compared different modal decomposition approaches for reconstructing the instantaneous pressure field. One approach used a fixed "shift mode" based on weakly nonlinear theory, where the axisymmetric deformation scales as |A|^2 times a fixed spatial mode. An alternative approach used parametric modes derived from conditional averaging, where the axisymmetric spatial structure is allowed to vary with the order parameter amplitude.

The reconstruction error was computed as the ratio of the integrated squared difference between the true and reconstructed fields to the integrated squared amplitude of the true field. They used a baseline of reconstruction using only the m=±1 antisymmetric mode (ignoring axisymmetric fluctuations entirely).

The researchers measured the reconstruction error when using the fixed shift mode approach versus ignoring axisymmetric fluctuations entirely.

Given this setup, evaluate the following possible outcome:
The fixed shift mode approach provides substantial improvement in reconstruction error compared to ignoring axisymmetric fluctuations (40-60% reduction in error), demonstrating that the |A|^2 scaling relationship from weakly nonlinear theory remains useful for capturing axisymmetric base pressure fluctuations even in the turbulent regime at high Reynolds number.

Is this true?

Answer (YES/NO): NO